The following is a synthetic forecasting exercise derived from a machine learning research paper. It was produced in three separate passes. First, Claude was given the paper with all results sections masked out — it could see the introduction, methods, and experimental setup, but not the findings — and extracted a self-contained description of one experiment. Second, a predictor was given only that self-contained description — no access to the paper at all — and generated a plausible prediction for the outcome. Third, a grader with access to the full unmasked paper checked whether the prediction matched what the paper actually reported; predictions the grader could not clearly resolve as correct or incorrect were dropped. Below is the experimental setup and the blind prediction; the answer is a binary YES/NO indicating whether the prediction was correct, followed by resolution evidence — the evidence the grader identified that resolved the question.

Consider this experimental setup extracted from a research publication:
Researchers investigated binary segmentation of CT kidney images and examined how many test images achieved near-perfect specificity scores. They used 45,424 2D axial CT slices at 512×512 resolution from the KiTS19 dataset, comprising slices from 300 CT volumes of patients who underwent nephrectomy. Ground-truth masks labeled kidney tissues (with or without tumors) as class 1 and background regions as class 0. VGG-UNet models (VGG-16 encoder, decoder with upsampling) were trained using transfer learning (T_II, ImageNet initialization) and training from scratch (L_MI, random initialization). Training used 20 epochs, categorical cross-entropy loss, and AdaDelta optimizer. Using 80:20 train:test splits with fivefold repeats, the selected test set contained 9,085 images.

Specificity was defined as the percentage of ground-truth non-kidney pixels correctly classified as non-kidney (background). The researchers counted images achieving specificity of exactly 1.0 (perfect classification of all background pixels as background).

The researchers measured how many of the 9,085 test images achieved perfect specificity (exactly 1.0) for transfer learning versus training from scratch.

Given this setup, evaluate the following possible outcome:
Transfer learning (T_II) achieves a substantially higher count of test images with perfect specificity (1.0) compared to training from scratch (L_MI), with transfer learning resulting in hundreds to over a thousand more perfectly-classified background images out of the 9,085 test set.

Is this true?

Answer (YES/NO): NO